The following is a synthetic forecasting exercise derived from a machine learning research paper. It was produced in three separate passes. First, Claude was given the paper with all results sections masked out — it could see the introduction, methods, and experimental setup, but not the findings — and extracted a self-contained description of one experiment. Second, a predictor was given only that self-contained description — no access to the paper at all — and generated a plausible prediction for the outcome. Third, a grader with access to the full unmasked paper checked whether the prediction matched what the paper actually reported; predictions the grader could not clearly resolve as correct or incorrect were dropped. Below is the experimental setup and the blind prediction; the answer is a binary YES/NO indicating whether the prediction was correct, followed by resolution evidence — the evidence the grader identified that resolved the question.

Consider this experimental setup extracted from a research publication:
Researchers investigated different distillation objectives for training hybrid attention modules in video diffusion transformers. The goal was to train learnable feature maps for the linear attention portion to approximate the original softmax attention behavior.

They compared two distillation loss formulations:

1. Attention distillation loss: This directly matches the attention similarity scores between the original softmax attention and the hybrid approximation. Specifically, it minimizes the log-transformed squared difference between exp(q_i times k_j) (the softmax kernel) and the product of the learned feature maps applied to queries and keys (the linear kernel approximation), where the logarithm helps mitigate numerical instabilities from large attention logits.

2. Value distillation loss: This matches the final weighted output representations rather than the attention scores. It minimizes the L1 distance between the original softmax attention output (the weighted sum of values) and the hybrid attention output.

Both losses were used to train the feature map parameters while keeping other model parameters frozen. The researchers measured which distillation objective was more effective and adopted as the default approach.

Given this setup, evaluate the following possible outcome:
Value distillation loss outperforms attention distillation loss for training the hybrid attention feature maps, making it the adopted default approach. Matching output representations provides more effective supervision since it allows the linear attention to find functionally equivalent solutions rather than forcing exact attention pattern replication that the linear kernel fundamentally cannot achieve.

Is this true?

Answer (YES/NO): NO